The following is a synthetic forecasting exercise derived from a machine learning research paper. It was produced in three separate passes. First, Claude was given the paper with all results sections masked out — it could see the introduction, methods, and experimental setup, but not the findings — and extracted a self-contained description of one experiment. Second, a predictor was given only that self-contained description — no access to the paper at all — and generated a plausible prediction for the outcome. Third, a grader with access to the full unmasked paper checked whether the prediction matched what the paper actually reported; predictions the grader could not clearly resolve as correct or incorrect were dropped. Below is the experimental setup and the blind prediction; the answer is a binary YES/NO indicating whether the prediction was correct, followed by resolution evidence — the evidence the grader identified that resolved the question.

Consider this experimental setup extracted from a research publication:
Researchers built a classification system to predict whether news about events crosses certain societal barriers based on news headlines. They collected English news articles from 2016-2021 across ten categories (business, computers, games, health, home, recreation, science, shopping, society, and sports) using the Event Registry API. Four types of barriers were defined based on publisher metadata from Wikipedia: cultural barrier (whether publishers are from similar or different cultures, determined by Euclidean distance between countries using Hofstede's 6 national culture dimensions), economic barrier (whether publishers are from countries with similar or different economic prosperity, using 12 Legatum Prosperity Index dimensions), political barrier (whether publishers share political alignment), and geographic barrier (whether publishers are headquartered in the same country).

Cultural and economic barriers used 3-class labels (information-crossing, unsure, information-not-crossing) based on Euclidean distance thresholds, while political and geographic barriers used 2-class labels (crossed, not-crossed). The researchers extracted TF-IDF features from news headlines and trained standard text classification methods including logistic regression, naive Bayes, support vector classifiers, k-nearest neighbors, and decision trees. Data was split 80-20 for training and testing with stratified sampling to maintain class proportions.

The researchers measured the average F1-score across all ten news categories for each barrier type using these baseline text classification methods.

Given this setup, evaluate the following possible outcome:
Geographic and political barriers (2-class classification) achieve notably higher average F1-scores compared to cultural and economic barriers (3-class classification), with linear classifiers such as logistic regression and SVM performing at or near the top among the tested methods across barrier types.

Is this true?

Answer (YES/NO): YES